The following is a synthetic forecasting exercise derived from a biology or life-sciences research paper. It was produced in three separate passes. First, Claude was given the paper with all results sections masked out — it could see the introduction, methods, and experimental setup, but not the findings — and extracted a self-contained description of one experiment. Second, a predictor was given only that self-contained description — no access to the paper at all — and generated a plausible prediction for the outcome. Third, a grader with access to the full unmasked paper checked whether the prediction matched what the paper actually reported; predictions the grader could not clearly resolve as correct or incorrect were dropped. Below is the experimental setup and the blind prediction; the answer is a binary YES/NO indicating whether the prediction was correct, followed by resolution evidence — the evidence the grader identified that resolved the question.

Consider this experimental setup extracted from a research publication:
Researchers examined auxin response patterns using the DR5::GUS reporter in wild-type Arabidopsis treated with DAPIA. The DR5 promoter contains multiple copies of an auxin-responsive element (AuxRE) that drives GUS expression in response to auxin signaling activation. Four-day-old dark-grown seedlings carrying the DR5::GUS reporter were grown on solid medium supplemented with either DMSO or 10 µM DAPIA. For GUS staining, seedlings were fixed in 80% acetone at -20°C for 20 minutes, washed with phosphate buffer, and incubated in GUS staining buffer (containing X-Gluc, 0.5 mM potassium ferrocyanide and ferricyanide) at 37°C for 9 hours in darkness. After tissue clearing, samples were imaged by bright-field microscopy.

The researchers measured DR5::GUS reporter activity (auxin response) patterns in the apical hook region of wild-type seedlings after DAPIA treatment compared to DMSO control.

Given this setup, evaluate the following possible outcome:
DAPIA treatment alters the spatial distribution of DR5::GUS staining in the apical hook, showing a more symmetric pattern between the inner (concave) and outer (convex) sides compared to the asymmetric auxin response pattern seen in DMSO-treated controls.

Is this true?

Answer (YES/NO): NO